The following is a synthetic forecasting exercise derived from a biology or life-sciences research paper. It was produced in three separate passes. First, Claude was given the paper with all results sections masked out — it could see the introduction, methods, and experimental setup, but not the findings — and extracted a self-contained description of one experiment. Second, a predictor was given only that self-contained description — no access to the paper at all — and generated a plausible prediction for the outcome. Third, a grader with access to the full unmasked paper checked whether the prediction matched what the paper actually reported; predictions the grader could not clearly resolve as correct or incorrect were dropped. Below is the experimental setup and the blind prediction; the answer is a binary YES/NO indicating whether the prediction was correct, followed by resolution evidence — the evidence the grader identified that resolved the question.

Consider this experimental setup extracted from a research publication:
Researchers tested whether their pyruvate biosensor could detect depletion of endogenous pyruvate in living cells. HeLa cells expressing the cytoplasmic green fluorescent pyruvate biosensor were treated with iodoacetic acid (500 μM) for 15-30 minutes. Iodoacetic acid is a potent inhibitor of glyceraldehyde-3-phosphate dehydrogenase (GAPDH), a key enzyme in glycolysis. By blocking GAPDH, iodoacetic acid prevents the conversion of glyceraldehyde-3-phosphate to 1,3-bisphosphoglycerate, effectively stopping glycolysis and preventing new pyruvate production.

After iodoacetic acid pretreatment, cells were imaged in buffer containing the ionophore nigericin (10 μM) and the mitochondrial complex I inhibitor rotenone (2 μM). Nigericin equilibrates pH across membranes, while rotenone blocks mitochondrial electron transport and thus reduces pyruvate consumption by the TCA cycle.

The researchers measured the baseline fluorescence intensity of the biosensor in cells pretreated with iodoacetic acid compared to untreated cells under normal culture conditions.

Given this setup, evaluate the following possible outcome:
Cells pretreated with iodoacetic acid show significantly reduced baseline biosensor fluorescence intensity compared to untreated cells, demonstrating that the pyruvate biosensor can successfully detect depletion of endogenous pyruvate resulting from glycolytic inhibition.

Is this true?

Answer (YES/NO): YES